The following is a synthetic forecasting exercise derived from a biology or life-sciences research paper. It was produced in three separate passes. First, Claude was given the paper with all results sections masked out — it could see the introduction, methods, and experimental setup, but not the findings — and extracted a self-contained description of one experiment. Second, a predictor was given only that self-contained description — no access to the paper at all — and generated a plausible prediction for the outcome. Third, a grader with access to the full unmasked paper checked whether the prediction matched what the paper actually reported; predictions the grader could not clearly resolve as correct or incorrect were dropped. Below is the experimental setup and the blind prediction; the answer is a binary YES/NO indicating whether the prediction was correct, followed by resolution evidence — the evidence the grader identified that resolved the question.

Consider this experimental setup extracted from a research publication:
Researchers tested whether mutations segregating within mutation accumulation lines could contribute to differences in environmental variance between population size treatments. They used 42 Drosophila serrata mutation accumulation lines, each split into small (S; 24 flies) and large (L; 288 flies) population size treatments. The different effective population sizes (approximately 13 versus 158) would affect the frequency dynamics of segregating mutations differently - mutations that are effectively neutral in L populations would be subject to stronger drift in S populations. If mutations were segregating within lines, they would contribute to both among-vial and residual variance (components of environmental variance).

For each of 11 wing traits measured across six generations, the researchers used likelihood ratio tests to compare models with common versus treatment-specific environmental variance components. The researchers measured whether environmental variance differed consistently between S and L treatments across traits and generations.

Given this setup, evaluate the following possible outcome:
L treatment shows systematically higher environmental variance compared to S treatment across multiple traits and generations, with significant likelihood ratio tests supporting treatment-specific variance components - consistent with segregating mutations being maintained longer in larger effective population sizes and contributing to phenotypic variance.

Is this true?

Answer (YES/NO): NO